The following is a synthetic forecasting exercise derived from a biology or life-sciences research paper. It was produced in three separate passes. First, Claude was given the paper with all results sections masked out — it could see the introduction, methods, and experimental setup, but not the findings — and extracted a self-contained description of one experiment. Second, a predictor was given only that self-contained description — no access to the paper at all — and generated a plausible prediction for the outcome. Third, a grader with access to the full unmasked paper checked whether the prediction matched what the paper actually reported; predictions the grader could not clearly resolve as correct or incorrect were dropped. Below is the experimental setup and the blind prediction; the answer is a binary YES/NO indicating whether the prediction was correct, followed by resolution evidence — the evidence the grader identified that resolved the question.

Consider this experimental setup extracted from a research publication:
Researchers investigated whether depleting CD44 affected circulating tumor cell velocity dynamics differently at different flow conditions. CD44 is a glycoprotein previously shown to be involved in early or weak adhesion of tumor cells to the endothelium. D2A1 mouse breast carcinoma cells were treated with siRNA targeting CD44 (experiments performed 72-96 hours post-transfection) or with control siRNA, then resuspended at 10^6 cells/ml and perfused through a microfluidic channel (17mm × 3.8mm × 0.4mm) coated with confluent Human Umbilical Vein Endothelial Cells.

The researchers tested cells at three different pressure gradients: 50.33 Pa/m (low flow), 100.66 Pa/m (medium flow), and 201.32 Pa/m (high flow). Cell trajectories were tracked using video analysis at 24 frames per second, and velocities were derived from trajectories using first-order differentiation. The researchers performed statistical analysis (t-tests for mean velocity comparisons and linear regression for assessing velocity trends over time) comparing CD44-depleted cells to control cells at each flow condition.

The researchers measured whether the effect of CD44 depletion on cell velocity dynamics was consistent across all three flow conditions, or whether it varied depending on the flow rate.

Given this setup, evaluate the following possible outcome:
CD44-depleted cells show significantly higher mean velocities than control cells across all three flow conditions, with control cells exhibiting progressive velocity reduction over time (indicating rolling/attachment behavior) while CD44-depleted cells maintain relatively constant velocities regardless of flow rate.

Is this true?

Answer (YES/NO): NO